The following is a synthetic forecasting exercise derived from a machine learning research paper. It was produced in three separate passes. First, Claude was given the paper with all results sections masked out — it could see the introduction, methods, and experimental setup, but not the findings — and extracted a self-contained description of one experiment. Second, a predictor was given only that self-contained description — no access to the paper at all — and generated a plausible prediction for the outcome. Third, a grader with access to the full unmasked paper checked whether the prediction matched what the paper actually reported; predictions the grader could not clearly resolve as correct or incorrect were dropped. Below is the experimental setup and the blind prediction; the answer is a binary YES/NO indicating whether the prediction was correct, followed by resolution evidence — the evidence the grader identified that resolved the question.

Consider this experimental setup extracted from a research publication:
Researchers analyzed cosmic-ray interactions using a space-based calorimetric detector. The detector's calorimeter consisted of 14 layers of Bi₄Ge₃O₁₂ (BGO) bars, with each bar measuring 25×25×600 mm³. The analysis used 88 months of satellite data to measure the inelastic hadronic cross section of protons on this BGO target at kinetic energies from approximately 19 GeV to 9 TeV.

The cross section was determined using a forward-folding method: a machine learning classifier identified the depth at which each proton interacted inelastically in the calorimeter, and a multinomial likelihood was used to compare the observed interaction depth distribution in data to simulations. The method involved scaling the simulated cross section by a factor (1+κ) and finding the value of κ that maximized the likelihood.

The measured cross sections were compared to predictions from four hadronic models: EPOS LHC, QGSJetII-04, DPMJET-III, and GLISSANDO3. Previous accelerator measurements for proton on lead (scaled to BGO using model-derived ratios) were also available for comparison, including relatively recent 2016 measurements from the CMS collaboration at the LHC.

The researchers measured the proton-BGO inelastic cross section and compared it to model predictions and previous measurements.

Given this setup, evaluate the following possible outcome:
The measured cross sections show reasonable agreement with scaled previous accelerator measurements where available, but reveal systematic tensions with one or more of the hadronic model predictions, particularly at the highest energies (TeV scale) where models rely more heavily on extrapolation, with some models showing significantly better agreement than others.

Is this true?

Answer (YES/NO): NO